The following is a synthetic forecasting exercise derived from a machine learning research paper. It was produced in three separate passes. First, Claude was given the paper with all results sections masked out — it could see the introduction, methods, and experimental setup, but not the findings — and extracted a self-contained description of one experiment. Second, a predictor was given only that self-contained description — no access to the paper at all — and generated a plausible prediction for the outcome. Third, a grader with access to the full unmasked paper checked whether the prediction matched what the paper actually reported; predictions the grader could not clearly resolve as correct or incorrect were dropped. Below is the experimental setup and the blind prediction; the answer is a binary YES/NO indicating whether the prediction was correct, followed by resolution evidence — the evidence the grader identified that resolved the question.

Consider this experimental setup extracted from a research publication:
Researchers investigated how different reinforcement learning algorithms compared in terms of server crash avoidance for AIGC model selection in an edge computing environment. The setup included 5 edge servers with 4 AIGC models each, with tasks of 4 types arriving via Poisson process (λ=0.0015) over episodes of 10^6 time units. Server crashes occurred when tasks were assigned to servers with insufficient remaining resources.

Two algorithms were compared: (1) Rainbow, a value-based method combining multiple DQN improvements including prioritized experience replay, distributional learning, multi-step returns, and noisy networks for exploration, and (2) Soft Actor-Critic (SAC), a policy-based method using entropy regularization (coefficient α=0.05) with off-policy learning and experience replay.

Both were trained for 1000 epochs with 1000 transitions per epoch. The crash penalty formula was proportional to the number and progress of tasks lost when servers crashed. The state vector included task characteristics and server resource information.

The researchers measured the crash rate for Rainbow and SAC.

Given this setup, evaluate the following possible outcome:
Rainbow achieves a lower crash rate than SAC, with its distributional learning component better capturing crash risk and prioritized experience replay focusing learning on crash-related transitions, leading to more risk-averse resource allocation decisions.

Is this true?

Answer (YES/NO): NO